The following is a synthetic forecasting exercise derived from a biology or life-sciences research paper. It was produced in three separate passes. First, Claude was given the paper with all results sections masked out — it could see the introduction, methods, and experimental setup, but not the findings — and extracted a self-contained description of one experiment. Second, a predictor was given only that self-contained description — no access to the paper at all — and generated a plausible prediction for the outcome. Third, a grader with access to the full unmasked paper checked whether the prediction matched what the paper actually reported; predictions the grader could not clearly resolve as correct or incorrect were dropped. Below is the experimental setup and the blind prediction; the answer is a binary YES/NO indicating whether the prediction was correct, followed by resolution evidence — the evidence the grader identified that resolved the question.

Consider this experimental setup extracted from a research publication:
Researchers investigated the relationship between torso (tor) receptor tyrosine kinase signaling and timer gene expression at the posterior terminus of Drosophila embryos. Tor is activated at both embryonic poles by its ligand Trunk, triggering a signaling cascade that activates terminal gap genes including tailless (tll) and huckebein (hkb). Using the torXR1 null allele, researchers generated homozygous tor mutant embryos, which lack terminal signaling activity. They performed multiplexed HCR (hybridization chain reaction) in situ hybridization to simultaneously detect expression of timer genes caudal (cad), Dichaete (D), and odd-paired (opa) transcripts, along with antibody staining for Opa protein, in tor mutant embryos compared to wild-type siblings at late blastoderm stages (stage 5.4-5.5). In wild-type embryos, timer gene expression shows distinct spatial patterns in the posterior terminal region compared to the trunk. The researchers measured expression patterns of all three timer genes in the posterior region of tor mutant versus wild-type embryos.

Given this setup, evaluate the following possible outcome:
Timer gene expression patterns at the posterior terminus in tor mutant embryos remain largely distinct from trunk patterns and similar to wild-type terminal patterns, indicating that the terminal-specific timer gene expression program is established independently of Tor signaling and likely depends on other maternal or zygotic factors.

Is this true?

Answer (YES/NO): NO